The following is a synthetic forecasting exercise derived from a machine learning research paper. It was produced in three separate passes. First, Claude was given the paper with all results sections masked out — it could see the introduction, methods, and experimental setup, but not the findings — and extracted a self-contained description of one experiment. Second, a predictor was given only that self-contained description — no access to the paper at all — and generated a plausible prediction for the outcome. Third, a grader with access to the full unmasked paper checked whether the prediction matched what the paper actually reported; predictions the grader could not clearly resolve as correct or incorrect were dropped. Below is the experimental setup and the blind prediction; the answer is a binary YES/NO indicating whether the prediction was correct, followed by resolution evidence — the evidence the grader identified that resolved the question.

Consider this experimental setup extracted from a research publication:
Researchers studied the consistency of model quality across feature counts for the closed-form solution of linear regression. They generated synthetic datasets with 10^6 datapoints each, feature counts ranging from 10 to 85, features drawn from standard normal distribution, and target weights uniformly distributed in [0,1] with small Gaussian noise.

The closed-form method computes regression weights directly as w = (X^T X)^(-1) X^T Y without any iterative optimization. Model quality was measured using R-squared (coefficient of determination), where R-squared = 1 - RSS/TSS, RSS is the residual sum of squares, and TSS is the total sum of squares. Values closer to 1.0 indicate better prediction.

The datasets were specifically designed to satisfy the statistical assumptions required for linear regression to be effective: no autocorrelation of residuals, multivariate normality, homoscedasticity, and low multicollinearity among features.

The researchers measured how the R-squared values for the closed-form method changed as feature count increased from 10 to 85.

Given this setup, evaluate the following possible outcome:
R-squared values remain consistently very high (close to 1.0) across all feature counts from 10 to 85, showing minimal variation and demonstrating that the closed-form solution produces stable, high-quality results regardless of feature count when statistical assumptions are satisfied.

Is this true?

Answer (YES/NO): YES